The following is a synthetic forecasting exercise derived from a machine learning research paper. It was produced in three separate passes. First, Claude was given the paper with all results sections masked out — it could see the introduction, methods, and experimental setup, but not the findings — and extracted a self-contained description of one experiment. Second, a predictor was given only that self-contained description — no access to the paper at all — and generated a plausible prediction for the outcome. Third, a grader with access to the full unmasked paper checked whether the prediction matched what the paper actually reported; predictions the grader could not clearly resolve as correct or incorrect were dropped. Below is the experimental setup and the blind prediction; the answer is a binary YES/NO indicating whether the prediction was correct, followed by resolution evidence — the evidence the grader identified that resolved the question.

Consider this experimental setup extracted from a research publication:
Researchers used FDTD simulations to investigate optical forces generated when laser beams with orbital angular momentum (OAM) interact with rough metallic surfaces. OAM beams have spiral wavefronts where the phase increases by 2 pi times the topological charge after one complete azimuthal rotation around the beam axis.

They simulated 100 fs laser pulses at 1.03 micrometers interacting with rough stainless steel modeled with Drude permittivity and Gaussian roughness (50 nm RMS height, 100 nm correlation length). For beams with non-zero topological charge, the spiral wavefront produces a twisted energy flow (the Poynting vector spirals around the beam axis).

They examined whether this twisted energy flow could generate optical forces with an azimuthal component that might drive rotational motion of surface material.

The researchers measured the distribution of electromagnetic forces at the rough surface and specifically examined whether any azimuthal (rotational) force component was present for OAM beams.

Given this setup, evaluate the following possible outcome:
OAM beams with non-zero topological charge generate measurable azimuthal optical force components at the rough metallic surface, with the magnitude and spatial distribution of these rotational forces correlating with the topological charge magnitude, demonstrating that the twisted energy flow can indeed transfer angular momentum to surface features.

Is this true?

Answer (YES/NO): NO